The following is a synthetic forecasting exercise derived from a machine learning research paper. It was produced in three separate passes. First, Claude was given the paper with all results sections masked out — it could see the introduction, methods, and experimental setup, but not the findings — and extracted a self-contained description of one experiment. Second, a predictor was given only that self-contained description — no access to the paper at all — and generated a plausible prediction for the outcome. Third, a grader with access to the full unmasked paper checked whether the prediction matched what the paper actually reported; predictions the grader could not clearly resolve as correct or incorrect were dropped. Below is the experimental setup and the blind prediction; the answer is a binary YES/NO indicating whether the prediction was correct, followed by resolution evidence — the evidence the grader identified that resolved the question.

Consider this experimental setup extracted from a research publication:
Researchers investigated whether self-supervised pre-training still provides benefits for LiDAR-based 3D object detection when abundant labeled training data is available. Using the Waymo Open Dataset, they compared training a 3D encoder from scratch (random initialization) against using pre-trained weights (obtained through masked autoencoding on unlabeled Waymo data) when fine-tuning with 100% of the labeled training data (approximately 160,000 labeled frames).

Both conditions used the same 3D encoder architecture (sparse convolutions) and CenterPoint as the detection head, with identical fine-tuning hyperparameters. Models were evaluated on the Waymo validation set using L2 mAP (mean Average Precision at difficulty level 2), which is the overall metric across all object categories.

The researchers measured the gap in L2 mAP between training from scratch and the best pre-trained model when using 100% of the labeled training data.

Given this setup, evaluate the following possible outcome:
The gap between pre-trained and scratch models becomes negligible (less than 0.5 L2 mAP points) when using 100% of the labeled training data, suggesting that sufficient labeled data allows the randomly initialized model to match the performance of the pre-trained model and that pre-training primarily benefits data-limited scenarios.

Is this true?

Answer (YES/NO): NO